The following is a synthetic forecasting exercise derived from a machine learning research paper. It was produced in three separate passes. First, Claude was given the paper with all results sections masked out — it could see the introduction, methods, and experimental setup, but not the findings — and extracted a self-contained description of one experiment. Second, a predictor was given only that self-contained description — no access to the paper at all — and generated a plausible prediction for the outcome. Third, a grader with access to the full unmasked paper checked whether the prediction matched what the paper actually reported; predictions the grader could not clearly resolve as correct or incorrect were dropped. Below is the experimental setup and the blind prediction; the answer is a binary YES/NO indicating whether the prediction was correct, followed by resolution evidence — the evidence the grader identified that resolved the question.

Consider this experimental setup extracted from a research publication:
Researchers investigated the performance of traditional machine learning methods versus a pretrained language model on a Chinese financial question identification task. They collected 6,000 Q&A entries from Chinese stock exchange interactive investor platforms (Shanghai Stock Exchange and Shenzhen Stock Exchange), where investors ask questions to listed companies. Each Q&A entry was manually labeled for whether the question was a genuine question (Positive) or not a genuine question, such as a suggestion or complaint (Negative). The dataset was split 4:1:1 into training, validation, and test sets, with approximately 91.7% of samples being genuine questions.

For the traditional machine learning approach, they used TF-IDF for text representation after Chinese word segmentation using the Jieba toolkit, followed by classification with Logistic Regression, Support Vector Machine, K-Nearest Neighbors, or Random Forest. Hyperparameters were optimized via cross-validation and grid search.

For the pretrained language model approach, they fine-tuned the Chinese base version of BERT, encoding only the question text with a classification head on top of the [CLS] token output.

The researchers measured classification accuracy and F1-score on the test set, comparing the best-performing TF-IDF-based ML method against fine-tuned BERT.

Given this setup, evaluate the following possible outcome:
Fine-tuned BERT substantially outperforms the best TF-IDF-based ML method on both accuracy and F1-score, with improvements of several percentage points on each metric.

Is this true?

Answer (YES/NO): NO